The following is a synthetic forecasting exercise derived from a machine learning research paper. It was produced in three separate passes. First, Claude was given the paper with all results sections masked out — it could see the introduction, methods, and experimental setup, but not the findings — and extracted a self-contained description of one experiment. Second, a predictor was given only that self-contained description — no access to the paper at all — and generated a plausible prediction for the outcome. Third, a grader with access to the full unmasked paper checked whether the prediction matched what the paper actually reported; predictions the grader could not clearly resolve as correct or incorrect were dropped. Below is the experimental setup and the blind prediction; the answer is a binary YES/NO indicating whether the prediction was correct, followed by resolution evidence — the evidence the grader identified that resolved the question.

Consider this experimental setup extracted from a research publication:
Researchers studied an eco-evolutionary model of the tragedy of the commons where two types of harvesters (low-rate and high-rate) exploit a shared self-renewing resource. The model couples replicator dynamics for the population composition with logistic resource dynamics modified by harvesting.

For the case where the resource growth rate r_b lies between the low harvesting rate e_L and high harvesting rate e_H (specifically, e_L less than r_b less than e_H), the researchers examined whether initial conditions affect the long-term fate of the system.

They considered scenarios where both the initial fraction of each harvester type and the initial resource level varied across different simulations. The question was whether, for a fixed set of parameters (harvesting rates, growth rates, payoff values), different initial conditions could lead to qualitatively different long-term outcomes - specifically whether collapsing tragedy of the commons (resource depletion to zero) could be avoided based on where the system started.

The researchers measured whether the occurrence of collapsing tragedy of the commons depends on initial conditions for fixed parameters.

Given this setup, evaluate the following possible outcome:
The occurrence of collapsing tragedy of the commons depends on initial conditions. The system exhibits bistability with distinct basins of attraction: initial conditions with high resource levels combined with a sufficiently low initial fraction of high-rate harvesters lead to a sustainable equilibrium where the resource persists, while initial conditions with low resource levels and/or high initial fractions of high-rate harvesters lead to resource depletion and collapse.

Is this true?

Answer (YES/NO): YES